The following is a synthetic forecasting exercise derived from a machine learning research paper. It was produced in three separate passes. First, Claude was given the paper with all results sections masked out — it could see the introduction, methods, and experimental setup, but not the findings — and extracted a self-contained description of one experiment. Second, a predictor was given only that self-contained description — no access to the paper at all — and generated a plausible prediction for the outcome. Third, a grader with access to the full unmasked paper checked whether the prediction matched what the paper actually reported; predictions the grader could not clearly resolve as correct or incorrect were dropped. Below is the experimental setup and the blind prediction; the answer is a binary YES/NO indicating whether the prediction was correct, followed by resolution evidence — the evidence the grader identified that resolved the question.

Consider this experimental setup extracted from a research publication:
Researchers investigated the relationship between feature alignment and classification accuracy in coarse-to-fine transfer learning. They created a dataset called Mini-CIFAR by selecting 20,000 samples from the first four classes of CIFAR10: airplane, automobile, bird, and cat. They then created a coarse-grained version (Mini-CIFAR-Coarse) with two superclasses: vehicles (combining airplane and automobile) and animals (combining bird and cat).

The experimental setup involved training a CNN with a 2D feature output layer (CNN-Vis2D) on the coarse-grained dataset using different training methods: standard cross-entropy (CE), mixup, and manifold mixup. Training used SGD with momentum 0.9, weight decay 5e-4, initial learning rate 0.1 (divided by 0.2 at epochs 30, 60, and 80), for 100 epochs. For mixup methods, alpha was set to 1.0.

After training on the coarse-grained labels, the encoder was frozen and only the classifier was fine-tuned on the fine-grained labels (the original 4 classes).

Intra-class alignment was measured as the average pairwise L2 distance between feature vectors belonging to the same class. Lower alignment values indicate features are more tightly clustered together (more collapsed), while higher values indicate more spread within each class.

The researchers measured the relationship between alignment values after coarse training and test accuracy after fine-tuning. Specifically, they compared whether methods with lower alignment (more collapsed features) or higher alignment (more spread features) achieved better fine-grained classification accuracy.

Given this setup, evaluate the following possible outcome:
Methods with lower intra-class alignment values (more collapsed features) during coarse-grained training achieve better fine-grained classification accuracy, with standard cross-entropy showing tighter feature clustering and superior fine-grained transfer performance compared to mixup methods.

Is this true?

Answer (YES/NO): NO